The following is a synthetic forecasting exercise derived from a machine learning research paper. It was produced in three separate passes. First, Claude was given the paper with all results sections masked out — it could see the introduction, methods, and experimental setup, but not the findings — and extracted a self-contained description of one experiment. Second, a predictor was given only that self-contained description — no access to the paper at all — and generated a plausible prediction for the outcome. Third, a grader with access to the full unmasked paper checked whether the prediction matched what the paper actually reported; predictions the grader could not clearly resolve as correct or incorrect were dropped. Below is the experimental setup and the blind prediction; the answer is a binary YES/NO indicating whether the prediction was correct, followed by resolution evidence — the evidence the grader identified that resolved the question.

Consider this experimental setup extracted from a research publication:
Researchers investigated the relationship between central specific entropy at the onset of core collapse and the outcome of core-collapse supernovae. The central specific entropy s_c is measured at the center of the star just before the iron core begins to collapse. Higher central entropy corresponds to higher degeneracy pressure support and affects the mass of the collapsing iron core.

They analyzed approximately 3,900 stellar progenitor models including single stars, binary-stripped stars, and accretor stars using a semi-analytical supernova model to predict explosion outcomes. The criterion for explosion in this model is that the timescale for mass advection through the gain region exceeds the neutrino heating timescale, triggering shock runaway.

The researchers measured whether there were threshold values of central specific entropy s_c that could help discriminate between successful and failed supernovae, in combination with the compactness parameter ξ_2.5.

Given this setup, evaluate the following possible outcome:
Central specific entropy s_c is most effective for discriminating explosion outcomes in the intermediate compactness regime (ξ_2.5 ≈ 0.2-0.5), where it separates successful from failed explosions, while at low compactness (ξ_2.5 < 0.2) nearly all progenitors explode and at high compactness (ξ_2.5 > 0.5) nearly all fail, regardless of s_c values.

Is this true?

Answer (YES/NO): NO